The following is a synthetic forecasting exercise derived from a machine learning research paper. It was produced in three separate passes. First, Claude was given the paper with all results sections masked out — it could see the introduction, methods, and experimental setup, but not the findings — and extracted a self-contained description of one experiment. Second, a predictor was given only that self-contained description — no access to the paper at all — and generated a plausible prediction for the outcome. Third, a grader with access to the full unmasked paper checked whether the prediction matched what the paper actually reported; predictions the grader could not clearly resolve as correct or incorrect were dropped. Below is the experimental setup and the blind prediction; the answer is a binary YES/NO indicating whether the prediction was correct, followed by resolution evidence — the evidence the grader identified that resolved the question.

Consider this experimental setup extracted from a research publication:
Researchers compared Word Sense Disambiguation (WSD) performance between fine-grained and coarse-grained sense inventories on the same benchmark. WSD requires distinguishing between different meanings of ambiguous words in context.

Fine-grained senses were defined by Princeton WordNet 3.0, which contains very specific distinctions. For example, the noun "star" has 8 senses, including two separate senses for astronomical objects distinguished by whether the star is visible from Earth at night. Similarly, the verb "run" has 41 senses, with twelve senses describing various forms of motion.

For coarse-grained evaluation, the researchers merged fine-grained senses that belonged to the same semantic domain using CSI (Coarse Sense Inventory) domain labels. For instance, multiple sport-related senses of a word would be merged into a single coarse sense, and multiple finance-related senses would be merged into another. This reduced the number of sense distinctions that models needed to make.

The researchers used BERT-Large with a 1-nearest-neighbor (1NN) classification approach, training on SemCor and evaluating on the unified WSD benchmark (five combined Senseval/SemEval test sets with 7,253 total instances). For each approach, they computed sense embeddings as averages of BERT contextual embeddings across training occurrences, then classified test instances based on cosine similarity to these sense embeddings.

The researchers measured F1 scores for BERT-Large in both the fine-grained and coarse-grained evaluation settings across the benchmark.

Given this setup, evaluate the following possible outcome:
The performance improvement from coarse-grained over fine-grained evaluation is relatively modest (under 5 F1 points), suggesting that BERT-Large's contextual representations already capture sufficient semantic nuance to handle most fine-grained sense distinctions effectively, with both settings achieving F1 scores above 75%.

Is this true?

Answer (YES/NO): NO